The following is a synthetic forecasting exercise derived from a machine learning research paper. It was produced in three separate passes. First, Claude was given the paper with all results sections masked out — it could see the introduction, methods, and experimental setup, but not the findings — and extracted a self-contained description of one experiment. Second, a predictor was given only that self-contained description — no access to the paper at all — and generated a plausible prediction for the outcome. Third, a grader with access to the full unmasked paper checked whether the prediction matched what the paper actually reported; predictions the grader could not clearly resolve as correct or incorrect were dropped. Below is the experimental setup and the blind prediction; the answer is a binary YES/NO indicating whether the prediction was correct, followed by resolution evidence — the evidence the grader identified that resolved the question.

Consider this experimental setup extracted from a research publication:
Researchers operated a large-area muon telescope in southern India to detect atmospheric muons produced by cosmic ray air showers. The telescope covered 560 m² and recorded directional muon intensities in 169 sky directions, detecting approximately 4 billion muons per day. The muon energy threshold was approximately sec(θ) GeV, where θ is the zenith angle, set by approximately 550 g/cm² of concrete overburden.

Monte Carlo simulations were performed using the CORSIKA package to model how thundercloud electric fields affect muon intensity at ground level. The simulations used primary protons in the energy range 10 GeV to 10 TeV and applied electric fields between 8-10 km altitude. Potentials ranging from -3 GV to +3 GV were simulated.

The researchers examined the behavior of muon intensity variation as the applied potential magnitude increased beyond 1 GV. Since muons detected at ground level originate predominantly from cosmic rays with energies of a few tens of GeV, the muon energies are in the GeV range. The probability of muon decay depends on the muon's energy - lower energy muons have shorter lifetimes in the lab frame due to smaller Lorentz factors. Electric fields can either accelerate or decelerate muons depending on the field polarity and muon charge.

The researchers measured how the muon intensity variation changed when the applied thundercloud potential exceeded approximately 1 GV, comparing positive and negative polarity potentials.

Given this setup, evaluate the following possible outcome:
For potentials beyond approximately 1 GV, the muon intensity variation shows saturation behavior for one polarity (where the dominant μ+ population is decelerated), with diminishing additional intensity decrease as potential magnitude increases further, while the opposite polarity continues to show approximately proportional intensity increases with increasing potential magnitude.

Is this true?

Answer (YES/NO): NO